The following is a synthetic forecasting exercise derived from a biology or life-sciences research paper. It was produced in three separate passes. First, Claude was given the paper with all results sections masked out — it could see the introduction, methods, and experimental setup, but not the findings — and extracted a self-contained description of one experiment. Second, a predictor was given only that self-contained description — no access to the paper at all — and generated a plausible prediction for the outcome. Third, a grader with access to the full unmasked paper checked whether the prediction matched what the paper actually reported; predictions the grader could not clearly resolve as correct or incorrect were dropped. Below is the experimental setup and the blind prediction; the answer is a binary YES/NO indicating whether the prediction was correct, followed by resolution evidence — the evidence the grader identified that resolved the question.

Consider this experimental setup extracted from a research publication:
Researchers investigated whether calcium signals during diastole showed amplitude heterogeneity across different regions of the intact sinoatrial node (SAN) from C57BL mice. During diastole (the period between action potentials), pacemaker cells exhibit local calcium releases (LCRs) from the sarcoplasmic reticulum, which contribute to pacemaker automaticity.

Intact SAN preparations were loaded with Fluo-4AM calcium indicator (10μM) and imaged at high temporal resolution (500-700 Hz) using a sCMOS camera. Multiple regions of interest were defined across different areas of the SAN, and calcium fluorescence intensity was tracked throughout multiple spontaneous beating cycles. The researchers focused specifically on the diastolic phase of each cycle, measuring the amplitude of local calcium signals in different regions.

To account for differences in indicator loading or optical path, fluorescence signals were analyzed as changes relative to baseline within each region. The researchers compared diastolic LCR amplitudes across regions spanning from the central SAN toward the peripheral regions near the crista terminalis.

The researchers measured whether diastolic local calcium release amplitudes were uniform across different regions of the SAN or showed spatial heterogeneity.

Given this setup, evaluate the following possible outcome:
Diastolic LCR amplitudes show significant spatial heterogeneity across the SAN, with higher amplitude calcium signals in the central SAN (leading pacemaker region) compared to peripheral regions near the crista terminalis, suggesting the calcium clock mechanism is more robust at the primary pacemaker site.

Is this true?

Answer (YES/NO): NO